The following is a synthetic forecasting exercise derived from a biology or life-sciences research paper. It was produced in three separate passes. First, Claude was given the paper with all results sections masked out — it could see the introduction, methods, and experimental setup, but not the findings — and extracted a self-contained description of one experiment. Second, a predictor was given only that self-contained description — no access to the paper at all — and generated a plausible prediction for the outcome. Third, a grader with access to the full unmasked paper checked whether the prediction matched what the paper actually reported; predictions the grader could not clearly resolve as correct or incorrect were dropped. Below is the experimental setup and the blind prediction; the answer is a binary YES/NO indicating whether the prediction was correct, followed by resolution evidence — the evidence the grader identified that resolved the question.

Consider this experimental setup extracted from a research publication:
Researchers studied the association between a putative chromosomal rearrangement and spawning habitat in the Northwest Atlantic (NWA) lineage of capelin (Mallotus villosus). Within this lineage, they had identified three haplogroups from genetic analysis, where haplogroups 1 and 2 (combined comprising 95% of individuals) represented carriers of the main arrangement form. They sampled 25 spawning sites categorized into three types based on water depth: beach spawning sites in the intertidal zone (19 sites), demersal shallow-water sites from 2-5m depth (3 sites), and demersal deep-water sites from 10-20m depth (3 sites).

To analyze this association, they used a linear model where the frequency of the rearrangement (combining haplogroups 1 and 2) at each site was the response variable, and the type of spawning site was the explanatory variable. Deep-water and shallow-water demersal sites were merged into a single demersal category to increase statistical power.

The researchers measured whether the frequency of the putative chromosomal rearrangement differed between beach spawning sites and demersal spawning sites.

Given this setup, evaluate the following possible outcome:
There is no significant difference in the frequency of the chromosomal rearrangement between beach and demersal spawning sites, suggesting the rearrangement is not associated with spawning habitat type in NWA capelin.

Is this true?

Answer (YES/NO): NO